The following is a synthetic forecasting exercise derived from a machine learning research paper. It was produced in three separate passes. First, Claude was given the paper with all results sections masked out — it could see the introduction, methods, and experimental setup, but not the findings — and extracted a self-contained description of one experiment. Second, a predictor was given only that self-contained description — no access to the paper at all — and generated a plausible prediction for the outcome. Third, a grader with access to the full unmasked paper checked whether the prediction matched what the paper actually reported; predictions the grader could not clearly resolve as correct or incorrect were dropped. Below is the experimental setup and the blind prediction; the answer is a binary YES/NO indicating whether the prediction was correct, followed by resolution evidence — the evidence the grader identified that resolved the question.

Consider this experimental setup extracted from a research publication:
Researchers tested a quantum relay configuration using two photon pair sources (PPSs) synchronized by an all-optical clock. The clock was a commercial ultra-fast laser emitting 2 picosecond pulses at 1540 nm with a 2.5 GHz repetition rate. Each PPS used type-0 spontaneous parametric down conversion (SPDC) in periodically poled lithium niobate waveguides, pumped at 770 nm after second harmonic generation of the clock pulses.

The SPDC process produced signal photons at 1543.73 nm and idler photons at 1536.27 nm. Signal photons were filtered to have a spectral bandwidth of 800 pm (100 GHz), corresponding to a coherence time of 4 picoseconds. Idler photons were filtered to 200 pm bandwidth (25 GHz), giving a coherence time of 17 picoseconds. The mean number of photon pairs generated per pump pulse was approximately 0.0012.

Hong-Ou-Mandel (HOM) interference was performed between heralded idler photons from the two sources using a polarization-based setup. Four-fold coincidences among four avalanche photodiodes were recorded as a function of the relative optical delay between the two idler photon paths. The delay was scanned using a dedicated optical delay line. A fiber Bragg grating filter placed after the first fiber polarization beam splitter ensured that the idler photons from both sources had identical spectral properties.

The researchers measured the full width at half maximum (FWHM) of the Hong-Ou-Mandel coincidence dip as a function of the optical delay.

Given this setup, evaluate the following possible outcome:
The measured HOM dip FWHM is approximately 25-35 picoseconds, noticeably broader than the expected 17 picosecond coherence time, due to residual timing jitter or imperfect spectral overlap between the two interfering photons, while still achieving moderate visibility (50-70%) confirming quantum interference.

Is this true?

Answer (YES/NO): NO